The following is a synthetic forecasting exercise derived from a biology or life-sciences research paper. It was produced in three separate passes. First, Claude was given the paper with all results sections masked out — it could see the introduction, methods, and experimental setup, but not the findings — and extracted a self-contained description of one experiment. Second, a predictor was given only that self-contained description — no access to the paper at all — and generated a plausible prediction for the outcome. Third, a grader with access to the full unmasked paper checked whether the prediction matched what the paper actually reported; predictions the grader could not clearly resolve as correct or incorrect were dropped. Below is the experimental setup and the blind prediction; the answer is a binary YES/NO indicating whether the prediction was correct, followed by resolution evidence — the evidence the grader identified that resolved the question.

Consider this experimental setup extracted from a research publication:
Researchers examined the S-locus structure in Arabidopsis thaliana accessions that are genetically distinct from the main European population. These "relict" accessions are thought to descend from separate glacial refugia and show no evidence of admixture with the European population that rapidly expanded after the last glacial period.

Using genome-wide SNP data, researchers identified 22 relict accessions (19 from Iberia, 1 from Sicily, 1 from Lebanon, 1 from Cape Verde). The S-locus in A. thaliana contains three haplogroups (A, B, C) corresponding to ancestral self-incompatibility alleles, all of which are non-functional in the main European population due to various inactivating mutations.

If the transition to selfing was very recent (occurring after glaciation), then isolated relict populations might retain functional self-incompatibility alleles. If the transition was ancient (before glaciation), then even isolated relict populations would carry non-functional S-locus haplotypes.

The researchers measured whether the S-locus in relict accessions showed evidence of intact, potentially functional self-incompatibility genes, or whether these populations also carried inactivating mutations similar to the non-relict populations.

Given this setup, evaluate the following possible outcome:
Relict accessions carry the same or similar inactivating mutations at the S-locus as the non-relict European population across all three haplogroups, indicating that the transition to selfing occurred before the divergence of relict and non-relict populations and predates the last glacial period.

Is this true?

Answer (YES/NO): YES